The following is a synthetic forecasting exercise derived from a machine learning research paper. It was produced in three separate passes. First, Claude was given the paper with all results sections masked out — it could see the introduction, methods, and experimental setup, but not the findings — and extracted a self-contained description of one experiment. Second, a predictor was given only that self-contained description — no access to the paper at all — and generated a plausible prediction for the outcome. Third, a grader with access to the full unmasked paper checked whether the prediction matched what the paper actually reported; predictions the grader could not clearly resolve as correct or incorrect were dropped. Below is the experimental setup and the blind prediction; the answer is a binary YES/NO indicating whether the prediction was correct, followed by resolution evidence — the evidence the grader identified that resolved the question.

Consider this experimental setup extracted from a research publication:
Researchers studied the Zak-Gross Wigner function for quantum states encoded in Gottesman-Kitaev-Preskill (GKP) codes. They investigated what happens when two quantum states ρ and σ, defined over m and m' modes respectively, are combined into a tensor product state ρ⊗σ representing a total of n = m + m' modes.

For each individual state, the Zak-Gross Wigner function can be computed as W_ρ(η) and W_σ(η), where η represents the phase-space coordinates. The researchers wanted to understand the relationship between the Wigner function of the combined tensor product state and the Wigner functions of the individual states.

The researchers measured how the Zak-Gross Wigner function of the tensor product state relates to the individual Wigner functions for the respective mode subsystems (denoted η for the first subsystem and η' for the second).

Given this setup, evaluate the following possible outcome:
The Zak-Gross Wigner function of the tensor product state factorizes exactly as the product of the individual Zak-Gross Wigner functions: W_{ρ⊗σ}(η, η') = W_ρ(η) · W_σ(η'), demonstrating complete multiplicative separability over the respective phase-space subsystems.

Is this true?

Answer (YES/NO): YES